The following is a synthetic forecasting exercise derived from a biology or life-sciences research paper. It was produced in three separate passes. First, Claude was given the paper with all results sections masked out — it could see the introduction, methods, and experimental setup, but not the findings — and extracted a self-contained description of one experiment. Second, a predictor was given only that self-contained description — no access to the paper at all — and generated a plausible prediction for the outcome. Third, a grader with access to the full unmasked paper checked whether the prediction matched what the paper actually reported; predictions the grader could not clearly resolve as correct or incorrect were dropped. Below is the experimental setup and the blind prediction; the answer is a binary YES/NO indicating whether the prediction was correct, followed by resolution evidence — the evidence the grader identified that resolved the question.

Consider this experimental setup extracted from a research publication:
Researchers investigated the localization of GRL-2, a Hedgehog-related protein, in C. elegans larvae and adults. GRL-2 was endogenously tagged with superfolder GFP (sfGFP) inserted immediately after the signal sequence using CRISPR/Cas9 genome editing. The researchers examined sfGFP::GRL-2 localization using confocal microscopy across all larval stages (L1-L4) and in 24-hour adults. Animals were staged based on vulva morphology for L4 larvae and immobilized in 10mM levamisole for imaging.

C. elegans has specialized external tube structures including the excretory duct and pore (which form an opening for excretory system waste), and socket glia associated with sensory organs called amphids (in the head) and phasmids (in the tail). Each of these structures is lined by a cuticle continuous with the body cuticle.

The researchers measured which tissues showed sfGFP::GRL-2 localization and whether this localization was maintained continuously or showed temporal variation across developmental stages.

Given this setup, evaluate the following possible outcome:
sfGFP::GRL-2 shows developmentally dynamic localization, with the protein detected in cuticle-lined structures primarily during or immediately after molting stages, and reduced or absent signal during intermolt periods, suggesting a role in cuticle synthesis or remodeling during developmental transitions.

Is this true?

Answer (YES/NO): NO